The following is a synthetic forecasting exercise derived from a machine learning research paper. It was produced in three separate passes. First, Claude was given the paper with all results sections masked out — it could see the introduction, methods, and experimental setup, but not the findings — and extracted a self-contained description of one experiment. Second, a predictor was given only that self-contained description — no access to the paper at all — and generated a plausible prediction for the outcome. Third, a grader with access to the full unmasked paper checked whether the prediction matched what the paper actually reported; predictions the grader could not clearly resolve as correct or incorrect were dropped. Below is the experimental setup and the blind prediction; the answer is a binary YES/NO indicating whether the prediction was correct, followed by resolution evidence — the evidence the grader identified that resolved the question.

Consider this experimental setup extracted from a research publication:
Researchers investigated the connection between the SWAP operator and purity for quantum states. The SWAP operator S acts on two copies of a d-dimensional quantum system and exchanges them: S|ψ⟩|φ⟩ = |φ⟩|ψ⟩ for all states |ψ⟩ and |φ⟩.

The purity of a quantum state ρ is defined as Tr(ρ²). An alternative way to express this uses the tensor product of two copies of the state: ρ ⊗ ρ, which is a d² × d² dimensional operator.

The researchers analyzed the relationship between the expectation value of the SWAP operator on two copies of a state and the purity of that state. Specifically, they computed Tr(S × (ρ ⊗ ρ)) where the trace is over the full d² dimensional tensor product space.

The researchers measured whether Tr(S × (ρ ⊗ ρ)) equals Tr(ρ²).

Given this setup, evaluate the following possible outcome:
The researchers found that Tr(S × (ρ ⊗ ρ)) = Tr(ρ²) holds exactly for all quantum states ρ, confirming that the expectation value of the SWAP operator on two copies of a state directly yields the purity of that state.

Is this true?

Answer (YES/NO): YES